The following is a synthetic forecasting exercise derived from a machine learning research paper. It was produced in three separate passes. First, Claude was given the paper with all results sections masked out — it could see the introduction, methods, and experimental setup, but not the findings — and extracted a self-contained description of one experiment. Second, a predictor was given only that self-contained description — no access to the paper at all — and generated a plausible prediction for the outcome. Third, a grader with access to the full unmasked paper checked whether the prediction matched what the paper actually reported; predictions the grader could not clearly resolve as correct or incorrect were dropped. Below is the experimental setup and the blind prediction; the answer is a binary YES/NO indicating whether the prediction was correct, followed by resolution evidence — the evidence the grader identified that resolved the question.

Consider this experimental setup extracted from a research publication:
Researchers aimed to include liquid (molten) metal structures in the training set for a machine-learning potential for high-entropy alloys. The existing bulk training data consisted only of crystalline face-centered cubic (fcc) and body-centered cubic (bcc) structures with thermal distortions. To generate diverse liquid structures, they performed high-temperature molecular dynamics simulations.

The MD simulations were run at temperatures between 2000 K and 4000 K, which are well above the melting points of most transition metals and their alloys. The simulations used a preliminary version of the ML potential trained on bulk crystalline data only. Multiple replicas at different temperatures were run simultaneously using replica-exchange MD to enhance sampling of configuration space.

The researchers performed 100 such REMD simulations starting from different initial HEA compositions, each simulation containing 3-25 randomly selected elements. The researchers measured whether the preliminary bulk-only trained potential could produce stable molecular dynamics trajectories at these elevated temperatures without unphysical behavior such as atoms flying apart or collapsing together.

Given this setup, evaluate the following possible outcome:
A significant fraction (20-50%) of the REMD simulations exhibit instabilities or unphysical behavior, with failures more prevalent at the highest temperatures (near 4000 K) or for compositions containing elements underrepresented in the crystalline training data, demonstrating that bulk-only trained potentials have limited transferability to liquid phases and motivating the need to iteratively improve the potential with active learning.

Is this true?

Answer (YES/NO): NO